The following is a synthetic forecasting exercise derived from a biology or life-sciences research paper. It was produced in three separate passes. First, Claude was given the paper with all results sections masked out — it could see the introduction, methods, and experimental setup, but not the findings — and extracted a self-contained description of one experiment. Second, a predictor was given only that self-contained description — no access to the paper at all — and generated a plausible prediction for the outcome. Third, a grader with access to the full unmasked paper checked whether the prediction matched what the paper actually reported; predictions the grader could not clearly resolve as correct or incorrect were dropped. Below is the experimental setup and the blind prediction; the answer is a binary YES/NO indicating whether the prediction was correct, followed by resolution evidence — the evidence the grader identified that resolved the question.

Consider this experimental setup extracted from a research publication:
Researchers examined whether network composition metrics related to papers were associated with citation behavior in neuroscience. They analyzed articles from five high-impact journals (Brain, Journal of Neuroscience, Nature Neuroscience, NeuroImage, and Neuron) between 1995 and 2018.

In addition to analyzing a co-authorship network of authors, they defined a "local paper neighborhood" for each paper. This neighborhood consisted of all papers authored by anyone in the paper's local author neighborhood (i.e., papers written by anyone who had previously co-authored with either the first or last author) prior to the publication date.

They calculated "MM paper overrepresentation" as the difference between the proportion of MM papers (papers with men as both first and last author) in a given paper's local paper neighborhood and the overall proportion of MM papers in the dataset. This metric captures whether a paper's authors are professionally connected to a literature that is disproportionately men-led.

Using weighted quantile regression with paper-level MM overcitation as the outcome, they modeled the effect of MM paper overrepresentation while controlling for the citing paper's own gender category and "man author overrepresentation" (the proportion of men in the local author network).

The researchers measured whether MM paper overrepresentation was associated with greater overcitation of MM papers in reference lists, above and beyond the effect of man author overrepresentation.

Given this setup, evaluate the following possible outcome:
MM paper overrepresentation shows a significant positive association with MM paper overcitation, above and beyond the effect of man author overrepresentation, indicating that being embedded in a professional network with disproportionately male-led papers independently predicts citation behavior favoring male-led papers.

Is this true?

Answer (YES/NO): YES